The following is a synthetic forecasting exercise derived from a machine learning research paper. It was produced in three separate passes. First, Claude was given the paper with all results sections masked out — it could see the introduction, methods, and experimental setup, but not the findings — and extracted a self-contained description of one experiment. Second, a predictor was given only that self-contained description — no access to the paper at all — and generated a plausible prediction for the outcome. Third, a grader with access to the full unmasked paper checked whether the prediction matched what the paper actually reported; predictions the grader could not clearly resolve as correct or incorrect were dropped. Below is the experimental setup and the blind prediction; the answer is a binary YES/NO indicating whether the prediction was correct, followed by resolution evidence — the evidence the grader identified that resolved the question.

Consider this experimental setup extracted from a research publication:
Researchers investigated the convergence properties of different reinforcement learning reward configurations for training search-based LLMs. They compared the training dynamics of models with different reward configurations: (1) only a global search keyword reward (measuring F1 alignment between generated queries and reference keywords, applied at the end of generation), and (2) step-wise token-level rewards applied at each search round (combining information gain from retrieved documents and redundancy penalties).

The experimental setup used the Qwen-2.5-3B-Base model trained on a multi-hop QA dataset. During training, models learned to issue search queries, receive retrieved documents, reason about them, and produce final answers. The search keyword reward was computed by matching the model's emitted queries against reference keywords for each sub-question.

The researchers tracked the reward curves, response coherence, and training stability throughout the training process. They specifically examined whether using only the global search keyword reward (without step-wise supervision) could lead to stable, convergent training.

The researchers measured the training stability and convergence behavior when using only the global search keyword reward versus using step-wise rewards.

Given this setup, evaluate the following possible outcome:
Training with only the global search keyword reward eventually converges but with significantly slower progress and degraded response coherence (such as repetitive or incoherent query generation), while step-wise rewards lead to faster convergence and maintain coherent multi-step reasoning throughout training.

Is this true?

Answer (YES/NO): NO